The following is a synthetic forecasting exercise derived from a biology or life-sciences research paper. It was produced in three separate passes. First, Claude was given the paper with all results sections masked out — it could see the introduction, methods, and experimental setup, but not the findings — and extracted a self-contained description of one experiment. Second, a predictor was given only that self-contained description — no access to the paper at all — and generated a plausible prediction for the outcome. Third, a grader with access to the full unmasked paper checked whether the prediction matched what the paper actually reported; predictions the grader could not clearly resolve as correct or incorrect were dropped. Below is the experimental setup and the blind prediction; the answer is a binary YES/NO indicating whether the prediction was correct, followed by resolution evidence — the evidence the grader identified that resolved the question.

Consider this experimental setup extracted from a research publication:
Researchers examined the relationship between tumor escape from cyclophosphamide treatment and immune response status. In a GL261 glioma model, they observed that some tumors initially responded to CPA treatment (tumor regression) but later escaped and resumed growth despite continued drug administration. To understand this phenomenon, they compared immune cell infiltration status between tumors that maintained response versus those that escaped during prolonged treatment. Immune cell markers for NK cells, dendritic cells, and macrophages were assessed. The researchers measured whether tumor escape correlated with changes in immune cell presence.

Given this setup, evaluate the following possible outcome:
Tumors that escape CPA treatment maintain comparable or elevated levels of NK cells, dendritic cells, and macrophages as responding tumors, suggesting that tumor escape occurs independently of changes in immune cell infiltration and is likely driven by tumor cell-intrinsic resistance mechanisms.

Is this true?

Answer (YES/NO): NO